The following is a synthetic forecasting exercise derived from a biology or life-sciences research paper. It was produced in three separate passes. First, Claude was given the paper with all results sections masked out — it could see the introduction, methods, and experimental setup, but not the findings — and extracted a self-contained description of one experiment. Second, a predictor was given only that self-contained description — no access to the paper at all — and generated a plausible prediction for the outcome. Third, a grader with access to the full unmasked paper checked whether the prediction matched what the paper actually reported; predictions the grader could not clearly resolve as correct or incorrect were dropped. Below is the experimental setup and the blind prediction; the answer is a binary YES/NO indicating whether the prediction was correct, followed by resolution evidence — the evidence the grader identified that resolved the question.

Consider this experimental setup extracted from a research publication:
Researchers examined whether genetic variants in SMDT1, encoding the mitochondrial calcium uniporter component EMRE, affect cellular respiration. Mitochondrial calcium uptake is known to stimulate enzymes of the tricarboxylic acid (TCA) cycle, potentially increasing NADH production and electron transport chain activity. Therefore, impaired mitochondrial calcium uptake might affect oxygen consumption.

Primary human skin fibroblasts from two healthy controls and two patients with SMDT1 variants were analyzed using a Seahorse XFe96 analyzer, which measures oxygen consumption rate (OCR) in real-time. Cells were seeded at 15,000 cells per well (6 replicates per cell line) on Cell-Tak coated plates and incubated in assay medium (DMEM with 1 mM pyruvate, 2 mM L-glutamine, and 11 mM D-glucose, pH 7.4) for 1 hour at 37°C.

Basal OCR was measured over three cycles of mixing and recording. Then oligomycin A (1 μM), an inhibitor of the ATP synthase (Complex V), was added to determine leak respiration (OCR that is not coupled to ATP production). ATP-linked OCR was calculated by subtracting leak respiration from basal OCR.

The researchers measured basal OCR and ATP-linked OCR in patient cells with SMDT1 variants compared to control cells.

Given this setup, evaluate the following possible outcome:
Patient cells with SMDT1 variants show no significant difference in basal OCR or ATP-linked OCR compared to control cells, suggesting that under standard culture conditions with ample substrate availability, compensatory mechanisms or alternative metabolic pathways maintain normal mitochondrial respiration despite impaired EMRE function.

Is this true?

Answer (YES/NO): YES